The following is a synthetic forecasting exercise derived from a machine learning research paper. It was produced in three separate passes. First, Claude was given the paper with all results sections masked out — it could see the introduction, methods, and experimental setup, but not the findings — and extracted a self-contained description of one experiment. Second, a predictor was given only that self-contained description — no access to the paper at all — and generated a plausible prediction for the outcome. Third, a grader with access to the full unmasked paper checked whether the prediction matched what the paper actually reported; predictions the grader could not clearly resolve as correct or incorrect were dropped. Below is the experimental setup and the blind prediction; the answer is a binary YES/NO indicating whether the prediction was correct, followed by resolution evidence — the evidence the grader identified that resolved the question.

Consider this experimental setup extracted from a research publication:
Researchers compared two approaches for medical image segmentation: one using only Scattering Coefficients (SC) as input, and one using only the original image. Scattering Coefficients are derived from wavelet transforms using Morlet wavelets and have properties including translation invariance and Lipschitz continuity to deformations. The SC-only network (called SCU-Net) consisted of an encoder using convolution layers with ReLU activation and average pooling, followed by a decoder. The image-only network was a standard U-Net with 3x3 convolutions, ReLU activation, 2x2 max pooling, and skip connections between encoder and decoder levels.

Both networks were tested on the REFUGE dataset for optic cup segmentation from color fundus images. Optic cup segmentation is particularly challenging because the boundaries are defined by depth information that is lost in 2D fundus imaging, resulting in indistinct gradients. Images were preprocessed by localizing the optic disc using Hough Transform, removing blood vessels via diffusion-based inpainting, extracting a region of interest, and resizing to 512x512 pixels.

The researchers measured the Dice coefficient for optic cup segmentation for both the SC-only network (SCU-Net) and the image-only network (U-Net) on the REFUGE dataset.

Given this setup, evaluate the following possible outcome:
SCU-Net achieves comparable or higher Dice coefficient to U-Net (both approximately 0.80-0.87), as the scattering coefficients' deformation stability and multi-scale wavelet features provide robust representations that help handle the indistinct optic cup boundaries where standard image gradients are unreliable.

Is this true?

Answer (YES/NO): NO